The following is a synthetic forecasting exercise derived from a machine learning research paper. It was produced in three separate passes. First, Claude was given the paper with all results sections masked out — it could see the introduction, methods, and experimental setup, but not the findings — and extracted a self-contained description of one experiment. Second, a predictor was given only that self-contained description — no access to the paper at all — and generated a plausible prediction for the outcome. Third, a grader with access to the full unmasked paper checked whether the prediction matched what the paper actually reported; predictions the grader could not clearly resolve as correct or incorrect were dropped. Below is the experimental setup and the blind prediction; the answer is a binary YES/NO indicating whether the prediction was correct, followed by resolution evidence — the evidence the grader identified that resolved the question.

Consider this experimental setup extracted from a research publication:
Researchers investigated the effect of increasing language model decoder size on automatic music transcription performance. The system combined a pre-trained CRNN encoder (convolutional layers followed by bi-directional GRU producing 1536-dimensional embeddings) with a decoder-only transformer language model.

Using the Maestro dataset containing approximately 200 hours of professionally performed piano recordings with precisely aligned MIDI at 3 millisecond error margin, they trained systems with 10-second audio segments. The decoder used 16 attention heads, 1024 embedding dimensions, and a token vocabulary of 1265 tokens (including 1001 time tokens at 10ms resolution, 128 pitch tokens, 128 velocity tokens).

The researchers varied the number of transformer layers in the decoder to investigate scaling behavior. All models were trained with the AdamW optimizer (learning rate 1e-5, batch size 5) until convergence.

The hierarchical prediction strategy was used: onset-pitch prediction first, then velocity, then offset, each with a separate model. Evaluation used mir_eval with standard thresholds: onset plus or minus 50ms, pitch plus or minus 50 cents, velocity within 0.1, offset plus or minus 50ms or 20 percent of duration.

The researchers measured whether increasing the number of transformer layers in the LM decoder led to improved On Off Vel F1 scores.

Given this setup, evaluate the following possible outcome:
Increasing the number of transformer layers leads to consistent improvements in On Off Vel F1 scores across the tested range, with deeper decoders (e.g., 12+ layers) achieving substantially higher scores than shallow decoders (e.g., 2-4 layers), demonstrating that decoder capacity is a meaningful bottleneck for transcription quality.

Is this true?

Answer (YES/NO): NO